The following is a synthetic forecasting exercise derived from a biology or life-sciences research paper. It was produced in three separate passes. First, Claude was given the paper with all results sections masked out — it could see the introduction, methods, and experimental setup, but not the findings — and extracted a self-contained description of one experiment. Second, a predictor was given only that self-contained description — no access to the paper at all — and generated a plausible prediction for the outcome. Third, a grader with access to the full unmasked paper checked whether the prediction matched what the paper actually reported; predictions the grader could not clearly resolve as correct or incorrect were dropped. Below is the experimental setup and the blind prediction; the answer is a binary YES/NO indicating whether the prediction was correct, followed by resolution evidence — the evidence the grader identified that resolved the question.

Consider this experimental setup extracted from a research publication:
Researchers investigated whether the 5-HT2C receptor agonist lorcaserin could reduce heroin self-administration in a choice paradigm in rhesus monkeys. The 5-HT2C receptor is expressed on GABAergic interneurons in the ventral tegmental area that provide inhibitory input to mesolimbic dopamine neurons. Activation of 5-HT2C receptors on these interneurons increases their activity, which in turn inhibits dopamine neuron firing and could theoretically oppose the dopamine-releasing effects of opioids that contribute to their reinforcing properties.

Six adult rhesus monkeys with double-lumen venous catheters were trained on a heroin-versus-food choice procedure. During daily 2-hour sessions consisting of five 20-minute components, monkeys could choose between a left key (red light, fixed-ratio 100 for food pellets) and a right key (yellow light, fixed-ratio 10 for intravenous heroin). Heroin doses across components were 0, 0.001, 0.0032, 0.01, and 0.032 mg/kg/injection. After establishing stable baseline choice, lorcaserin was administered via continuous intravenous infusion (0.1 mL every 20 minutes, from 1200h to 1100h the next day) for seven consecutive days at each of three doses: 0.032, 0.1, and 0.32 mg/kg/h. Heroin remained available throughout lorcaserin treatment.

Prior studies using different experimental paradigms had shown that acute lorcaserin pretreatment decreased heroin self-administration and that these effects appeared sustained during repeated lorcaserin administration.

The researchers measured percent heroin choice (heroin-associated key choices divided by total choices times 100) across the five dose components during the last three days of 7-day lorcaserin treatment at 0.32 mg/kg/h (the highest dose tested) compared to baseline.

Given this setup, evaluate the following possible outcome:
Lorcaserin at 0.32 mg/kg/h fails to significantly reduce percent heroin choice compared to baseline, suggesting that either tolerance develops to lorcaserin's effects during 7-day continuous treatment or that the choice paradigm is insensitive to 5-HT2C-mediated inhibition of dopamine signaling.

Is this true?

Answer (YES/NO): NO